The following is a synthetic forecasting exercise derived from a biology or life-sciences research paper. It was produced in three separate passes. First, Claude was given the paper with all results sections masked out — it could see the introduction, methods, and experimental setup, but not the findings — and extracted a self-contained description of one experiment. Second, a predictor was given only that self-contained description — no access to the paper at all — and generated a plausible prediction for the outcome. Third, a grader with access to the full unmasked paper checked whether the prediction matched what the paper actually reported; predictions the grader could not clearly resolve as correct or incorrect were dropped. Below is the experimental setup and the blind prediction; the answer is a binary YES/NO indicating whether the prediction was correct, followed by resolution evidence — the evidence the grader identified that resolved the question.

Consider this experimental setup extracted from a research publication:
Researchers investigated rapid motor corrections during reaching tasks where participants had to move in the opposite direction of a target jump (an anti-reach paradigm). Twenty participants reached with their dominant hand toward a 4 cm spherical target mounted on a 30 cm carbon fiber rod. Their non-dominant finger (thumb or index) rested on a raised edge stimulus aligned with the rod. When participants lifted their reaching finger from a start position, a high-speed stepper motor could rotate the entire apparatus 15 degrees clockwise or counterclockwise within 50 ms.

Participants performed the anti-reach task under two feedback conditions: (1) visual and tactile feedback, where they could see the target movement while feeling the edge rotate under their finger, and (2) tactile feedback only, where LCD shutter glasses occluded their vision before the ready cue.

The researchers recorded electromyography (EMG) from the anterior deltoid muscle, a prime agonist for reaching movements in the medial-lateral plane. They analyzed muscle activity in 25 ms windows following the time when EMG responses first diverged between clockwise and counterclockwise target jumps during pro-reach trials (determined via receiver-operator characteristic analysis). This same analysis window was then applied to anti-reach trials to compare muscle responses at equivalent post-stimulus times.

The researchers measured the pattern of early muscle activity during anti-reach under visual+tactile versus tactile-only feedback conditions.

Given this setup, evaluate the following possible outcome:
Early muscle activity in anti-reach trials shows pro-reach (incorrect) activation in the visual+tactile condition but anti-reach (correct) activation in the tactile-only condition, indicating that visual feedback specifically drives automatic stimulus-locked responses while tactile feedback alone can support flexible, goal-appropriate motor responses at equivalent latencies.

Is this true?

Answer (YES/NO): NO